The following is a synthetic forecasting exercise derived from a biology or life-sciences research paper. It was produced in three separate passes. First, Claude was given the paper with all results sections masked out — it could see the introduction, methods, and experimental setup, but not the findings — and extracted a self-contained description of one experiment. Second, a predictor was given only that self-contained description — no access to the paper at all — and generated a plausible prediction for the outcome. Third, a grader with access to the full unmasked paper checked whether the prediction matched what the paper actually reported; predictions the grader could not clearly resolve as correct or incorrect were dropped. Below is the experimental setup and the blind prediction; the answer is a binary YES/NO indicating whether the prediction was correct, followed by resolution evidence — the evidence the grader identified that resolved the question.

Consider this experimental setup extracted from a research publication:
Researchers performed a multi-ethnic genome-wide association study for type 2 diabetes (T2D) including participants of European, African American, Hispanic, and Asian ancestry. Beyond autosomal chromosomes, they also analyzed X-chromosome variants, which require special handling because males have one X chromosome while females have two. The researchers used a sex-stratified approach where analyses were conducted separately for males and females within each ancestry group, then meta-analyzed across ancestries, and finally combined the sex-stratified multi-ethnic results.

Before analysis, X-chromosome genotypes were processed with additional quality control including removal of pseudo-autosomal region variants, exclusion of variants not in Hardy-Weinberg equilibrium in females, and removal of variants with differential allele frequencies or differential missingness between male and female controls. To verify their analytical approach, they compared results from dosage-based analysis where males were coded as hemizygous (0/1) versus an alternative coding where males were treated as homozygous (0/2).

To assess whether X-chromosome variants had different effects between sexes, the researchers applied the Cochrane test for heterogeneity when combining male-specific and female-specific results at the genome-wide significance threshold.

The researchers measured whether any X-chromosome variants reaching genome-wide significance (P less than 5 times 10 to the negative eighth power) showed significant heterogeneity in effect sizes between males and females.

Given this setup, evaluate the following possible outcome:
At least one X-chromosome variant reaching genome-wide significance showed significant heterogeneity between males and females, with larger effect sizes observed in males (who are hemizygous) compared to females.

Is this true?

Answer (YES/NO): NO